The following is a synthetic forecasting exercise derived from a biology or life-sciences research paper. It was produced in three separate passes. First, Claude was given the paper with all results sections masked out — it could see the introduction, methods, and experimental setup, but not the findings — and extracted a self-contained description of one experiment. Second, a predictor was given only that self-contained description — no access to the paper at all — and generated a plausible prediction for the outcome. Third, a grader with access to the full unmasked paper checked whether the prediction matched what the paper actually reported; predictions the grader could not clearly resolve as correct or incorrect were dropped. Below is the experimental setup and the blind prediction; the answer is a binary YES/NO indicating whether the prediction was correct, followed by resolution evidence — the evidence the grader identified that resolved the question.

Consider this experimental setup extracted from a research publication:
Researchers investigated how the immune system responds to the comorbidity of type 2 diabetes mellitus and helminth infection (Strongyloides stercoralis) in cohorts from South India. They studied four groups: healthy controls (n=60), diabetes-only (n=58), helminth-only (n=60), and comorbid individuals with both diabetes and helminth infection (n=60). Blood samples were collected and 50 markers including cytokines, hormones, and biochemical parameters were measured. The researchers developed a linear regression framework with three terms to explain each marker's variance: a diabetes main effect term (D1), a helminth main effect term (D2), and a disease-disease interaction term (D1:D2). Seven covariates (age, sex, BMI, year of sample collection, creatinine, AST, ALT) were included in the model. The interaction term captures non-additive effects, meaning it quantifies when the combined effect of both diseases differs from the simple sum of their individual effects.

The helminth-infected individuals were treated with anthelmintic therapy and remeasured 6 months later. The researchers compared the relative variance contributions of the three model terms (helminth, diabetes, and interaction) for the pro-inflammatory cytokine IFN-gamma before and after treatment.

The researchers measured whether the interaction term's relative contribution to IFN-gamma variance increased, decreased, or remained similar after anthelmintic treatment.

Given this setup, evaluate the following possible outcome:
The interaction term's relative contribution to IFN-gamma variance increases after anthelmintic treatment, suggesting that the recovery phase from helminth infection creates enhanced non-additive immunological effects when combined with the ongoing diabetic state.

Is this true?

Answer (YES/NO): NO